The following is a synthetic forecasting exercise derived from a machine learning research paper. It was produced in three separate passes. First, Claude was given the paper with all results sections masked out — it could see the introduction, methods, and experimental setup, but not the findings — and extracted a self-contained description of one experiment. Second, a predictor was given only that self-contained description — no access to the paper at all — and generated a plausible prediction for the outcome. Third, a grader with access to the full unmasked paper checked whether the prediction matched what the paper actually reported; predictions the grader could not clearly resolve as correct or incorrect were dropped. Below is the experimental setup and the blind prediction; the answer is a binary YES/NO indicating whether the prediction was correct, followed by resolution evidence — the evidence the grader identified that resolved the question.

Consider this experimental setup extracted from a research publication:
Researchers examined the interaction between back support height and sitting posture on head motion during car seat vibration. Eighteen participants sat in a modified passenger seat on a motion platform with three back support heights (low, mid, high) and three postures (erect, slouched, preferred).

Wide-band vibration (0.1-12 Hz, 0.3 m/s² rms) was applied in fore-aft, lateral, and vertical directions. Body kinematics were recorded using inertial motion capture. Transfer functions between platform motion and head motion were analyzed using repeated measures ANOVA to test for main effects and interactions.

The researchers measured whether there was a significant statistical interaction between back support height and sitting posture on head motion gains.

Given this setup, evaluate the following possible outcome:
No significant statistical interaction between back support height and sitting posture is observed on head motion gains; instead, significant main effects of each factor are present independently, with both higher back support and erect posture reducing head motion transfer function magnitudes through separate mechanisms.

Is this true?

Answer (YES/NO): NO